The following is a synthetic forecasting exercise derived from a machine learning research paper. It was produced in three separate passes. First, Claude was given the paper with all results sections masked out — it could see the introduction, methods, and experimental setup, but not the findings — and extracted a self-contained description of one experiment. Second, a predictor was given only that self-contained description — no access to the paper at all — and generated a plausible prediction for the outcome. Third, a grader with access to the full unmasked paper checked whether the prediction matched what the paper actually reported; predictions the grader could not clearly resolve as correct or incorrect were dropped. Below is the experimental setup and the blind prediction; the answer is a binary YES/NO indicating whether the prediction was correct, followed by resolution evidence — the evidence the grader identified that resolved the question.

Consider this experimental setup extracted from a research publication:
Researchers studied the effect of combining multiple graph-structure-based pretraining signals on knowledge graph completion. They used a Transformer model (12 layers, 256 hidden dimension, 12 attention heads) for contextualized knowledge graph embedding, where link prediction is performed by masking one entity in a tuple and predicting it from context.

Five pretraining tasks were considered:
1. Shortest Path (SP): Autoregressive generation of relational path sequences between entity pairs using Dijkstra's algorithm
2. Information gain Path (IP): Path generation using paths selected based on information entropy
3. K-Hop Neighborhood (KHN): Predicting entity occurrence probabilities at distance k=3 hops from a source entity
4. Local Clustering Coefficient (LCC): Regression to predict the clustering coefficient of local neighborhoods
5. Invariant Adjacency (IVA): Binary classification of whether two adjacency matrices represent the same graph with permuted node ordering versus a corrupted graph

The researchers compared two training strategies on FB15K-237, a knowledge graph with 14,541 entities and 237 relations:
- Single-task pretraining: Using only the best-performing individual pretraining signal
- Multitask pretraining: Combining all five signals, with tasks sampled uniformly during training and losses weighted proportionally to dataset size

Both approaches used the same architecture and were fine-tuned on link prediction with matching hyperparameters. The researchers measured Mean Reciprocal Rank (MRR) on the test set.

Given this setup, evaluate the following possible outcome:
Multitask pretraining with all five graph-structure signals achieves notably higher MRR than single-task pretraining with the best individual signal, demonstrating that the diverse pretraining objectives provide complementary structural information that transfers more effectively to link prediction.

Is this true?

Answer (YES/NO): YES